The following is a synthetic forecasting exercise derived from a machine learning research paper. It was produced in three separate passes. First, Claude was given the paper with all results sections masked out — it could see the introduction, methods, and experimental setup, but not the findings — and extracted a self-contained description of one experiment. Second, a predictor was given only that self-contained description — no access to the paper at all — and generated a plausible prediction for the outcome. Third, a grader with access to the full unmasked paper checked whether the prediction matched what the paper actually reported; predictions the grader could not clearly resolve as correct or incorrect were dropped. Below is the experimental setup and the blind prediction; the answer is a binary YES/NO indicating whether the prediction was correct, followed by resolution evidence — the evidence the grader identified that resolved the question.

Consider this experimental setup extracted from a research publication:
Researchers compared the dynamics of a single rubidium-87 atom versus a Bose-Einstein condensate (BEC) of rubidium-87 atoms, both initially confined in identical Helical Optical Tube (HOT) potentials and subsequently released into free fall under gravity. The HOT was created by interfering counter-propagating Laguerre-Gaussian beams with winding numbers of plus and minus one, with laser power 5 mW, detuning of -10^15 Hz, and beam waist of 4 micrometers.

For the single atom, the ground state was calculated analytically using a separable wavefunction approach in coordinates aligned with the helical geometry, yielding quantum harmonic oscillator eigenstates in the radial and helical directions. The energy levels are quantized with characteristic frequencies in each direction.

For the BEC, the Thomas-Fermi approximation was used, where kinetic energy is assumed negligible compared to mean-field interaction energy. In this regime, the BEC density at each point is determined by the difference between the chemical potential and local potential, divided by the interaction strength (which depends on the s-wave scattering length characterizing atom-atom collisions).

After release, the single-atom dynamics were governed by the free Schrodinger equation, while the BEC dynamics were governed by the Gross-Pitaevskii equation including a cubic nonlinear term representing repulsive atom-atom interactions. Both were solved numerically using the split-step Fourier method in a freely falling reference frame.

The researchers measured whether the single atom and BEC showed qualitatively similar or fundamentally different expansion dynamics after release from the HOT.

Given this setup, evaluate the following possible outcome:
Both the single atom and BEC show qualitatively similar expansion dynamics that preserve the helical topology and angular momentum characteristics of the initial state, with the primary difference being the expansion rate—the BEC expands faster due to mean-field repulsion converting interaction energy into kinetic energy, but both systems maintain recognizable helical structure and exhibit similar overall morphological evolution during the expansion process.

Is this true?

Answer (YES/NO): NO